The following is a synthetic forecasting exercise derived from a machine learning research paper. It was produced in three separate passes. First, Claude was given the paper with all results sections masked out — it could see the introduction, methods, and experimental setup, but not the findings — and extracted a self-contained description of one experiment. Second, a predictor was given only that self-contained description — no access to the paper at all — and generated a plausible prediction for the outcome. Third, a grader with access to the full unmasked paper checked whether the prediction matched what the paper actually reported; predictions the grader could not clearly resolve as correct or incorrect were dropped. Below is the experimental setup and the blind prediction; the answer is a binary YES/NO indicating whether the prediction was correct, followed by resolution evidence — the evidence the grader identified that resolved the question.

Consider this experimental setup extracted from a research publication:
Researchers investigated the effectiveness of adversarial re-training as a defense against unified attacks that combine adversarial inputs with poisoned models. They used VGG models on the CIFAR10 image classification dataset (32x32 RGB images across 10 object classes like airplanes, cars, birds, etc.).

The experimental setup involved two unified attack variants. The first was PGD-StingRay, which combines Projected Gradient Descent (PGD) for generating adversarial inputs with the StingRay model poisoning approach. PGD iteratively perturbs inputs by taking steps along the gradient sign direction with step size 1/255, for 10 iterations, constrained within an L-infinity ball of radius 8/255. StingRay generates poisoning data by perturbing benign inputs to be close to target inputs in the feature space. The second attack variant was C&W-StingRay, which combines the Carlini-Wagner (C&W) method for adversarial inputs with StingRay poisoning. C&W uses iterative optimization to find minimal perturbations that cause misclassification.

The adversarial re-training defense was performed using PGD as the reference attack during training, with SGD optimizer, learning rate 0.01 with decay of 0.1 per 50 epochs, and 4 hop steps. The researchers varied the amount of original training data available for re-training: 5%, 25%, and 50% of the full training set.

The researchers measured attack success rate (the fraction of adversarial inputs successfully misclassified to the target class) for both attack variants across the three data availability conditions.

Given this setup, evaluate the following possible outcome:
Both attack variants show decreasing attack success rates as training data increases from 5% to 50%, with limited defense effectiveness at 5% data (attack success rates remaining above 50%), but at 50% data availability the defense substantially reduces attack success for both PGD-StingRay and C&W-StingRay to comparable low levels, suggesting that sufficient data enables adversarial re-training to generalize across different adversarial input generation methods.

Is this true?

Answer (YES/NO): NO